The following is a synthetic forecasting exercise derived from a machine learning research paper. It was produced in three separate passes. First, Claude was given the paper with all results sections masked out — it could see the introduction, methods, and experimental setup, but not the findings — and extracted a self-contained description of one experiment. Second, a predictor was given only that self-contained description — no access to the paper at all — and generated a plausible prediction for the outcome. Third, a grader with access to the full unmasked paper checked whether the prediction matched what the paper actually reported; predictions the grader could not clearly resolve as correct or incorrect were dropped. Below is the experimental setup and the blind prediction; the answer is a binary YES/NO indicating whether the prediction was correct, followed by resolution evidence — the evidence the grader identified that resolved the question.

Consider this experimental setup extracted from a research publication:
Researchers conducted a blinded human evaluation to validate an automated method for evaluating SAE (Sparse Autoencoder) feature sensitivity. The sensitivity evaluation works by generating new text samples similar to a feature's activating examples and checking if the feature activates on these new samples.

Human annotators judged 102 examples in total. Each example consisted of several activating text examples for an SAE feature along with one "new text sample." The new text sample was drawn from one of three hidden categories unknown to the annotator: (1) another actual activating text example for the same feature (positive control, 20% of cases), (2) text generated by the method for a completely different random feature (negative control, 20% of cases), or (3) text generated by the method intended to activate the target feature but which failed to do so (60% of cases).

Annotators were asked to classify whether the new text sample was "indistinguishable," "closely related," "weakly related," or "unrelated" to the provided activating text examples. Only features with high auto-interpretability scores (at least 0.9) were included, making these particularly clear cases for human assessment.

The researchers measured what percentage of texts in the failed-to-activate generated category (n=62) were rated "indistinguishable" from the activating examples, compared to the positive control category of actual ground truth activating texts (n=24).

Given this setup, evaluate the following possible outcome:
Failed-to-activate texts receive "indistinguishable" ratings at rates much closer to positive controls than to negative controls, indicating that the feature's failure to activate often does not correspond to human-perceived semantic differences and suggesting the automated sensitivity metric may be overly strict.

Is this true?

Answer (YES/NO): NO